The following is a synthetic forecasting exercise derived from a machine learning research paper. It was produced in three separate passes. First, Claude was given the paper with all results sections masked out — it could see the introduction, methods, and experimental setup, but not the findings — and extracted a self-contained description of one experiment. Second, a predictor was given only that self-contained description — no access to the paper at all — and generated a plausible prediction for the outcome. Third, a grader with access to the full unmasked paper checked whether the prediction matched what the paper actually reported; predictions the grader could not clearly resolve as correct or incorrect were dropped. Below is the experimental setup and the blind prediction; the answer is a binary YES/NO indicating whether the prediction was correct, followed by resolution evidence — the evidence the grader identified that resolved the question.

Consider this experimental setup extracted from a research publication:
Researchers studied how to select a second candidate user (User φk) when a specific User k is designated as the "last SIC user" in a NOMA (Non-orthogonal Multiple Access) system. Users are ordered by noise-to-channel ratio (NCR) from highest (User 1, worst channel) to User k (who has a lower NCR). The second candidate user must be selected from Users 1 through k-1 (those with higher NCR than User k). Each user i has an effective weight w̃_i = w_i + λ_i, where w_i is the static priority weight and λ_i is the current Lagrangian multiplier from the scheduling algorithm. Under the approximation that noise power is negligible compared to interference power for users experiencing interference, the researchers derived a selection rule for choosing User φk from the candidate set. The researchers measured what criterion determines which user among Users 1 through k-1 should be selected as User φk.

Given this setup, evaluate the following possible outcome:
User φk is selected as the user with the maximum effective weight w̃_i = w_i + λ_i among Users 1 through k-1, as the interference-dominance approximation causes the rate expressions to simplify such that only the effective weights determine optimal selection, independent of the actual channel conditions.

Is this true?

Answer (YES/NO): YES